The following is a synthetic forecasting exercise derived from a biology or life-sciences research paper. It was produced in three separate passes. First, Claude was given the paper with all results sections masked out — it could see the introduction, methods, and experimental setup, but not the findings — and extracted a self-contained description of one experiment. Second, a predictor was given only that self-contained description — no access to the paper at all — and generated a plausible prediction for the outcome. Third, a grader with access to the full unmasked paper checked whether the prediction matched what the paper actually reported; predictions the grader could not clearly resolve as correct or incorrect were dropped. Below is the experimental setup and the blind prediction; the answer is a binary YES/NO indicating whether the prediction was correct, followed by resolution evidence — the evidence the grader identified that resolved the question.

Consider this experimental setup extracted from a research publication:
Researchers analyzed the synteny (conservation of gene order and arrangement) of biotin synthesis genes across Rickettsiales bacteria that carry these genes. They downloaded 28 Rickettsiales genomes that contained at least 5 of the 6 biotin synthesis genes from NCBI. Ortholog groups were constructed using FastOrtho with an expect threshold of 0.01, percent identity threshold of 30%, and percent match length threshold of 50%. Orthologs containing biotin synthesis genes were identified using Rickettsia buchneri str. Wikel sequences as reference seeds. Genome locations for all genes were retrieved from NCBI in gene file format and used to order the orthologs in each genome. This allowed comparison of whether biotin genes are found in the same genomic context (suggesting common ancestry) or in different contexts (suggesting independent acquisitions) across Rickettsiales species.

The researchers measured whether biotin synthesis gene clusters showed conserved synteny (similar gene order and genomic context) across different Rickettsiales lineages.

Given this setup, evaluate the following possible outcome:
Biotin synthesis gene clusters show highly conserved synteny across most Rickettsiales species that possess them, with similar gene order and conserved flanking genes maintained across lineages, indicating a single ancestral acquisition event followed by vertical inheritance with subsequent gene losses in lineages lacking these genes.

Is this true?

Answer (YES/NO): NO